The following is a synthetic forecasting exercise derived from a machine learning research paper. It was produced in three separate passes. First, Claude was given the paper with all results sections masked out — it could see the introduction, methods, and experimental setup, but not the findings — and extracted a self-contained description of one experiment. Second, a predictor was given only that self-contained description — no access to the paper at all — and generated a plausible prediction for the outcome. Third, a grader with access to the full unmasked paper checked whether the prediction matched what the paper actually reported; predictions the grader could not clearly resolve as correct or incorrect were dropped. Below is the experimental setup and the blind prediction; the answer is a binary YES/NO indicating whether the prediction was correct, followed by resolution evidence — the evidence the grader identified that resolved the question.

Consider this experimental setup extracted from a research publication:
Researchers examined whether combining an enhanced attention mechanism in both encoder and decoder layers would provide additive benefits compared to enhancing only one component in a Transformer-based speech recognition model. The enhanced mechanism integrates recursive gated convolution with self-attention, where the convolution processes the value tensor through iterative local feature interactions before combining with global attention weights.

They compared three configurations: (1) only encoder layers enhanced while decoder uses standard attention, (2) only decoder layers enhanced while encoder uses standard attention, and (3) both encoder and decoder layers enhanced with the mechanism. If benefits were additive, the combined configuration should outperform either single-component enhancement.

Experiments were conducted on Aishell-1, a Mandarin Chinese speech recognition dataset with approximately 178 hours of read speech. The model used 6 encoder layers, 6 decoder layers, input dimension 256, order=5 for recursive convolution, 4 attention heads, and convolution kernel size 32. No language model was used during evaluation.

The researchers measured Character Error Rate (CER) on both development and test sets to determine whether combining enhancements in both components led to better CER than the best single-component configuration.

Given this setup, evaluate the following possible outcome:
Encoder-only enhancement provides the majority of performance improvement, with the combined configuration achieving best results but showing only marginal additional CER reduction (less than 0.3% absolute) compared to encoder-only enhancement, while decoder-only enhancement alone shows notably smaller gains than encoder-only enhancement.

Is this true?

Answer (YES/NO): NO